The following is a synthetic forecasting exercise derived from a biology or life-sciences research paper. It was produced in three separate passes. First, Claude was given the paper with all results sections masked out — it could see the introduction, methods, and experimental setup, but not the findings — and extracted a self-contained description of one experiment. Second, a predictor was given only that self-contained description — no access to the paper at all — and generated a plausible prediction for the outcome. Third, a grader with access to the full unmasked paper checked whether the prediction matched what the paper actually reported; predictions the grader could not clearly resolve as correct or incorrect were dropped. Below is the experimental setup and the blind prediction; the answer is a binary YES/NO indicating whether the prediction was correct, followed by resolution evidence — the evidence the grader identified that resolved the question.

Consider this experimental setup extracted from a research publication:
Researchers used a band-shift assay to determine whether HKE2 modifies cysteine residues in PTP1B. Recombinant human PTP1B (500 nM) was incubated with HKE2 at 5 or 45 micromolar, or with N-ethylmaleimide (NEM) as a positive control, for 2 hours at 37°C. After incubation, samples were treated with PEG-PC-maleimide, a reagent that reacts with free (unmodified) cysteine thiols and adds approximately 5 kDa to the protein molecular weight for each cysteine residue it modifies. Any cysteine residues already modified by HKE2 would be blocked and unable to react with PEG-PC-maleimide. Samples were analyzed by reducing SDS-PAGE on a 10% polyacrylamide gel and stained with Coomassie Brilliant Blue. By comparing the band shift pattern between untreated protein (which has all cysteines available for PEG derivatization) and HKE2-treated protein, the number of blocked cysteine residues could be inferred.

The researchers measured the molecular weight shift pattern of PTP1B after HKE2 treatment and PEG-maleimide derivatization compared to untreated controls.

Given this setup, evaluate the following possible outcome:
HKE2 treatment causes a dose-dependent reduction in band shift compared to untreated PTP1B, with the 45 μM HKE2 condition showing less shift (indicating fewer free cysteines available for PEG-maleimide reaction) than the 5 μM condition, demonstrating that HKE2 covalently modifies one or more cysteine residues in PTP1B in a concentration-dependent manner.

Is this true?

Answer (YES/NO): YES